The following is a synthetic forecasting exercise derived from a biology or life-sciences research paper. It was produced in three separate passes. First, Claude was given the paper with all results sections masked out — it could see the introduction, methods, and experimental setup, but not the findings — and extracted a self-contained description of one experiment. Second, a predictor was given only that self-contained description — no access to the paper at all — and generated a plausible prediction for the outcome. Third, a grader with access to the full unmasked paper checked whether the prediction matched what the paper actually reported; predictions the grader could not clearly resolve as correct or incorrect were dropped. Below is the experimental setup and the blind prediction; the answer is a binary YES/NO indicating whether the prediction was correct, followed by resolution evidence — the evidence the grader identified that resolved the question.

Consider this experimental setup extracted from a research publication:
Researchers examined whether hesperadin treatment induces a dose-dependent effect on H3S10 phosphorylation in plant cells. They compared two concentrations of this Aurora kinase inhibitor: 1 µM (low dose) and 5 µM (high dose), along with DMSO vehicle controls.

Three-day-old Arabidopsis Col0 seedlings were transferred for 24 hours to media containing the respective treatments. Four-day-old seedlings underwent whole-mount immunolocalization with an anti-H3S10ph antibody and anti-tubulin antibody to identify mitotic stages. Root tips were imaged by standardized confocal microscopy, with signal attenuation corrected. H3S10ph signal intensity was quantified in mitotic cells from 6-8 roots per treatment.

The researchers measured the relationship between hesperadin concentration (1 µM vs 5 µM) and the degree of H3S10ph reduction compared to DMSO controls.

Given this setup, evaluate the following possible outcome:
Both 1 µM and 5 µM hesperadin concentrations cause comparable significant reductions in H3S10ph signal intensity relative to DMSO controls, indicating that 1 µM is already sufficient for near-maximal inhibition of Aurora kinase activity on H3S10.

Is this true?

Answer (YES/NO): NO